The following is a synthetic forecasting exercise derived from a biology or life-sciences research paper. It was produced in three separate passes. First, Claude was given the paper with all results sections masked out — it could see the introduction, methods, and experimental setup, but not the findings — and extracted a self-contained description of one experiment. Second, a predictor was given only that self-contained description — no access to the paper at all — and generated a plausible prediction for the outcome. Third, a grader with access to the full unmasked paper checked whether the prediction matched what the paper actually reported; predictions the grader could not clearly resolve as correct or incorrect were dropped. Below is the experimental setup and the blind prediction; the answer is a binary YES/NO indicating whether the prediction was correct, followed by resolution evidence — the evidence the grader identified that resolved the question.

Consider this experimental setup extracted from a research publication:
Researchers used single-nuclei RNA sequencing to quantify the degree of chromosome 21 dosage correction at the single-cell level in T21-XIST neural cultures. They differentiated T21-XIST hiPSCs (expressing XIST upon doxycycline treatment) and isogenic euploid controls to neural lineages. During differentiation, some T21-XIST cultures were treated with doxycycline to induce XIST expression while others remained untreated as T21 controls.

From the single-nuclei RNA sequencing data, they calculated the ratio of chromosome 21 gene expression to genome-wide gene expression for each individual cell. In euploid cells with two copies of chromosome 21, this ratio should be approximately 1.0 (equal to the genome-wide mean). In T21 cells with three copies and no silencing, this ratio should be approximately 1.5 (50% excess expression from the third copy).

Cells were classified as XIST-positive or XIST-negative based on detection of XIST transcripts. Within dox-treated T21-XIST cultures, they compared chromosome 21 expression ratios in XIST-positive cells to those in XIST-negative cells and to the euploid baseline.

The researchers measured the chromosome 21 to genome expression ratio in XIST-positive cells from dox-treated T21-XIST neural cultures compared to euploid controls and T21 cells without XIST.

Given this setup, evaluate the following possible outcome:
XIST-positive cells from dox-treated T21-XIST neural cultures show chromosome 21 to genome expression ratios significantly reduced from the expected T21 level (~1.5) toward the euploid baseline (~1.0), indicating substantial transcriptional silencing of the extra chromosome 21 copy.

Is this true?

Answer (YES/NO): YES